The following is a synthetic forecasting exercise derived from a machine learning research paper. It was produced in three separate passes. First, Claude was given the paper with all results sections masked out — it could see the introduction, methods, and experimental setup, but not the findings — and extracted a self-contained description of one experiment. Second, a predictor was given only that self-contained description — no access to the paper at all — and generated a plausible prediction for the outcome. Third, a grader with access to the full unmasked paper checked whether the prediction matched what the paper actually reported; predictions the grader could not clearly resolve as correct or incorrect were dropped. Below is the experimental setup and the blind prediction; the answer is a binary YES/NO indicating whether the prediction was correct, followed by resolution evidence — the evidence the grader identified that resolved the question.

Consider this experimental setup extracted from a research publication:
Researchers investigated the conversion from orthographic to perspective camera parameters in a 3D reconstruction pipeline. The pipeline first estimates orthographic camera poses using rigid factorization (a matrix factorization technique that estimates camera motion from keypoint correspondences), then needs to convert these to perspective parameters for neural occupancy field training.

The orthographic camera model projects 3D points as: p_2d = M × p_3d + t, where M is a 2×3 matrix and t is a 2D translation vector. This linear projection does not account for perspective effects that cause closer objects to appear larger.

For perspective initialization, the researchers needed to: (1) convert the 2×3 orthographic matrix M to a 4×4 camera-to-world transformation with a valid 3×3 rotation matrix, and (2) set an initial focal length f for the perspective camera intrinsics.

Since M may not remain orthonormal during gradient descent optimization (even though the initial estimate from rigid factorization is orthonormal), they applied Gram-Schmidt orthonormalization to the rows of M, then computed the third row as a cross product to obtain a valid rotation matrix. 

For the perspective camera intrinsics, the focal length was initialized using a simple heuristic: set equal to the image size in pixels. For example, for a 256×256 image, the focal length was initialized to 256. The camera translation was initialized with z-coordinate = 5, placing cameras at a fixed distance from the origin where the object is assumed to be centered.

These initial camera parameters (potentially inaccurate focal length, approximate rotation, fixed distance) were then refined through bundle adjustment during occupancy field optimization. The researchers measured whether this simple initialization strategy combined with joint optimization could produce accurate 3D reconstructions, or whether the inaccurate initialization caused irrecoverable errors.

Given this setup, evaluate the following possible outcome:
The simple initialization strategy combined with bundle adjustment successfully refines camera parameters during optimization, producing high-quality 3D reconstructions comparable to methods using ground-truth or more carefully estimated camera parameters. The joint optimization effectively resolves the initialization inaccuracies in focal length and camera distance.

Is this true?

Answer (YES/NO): YES